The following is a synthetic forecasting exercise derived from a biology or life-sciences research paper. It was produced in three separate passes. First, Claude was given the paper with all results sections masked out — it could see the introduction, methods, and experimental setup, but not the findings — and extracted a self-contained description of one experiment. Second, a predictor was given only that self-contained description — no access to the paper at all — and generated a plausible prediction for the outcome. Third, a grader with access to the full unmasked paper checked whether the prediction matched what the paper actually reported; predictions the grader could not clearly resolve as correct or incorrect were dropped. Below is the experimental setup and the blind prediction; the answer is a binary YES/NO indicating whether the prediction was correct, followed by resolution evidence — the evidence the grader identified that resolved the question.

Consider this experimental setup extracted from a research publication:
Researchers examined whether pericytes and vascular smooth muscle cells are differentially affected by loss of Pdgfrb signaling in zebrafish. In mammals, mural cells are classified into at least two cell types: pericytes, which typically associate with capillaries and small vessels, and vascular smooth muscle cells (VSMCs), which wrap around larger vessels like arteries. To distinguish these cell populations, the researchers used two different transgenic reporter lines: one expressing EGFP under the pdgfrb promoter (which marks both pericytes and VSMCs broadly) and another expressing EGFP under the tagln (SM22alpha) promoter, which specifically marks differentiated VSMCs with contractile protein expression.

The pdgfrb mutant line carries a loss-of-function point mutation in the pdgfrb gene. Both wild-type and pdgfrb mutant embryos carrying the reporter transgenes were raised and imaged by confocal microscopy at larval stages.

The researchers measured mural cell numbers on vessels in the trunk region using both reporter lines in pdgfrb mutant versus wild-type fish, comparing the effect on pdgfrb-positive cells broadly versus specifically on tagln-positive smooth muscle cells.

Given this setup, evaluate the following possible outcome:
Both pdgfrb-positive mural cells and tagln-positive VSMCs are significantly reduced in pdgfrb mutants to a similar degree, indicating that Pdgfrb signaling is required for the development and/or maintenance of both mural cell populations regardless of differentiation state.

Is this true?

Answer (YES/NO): NO